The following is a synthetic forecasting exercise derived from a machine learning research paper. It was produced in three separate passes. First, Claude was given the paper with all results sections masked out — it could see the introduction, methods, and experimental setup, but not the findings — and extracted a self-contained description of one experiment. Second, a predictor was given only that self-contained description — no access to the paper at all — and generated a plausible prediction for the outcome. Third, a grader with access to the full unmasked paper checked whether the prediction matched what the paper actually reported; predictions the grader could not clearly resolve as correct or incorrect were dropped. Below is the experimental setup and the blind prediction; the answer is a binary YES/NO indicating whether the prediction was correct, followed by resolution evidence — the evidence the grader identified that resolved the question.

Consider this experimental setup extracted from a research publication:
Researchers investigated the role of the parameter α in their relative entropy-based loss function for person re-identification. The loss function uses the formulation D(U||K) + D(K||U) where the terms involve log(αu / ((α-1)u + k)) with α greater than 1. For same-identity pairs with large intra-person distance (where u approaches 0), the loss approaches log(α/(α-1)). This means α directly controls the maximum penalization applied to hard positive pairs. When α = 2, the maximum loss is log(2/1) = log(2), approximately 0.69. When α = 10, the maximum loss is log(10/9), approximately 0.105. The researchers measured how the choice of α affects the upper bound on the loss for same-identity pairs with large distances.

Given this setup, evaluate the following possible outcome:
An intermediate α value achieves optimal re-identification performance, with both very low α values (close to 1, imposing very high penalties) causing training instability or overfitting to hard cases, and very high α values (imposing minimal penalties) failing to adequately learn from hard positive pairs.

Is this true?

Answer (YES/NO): YES